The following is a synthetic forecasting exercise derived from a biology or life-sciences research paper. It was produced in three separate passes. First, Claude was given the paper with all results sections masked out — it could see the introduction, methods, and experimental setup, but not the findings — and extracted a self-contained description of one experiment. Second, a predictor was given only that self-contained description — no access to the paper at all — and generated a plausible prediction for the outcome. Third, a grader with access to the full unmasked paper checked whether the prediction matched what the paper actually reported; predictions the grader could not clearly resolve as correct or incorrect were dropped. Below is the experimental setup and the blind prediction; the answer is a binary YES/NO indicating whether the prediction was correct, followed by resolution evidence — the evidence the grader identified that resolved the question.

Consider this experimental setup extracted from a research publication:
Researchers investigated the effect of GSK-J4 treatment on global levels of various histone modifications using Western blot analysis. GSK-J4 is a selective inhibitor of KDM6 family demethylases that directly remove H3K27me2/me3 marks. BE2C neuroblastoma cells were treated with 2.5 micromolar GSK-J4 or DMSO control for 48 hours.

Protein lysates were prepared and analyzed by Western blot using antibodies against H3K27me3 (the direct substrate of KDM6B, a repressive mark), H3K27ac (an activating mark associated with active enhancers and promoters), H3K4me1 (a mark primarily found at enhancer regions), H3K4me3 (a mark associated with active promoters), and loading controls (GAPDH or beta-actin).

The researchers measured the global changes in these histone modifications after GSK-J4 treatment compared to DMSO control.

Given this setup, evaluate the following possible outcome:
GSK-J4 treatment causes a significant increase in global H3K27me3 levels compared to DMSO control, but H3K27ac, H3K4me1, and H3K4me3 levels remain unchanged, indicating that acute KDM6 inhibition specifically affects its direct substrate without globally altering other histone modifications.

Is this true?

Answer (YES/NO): NO